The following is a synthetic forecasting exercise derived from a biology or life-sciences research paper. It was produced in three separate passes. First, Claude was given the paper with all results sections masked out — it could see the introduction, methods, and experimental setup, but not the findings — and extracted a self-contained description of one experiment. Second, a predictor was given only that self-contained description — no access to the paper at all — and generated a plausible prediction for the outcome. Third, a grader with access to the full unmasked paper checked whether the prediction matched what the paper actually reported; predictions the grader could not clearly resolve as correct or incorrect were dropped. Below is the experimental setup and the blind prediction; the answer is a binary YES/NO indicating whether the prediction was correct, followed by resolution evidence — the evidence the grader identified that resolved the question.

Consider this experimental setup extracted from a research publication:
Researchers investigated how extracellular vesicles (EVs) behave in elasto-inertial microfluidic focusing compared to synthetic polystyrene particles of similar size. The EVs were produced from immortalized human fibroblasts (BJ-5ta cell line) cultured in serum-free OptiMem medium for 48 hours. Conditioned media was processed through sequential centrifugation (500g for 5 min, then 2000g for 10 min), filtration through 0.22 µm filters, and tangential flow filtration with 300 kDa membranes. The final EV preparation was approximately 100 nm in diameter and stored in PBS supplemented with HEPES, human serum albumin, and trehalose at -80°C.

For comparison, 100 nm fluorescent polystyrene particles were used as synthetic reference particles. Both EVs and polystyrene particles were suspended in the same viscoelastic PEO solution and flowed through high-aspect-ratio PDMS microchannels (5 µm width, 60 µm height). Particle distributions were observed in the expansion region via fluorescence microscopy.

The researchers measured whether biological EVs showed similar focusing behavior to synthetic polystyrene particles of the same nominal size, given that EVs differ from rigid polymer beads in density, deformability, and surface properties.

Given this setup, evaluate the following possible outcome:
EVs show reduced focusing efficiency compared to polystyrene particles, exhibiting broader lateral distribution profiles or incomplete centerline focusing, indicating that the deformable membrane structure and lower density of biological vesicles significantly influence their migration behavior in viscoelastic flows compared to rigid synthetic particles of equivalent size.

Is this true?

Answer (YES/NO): NO